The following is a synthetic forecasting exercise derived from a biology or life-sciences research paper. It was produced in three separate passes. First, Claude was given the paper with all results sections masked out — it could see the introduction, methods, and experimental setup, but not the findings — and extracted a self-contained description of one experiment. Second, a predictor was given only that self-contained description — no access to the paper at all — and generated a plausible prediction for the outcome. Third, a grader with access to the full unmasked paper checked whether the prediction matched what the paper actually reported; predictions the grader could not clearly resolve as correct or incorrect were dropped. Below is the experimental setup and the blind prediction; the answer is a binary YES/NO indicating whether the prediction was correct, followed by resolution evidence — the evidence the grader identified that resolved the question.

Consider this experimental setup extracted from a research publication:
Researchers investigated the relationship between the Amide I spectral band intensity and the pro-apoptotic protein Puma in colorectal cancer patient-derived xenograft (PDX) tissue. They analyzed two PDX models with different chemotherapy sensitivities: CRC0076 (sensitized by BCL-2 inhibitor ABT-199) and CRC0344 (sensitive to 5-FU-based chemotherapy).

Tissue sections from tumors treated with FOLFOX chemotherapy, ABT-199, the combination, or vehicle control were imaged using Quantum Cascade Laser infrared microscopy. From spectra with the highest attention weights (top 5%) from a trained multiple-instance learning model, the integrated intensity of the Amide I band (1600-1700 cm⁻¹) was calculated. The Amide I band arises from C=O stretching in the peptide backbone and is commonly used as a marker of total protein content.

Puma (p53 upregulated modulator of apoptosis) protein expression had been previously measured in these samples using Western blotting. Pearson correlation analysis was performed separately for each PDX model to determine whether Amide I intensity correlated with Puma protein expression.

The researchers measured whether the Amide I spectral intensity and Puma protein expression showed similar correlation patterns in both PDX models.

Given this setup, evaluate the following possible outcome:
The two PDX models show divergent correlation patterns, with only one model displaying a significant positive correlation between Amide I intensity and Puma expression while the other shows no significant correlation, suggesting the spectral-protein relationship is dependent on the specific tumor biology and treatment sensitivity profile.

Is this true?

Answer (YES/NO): NO